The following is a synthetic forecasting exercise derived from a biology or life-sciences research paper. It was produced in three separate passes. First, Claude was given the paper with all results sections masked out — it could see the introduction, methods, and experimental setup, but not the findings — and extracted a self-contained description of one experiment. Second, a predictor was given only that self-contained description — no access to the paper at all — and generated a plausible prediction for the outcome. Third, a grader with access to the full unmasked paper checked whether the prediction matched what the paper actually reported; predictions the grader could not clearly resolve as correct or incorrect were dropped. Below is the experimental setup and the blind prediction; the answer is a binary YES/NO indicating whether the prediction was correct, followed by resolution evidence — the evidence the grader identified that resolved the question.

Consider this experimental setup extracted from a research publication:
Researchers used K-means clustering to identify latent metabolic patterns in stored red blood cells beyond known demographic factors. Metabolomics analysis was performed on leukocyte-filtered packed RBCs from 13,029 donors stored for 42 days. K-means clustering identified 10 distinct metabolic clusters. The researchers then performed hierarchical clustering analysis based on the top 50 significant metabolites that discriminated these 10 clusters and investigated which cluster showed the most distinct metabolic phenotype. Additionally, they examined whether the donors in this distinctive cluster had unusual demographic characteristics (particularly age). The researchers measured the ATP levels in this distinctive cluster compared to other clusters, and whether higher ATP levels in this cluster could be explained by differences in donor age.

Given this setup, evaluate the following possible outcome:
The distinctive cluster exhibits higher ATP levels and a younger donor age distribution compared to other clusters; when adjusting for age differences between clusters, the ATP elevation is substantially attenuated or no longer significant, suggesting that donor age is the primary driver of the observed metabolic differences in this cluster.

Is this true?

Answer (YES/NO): NO